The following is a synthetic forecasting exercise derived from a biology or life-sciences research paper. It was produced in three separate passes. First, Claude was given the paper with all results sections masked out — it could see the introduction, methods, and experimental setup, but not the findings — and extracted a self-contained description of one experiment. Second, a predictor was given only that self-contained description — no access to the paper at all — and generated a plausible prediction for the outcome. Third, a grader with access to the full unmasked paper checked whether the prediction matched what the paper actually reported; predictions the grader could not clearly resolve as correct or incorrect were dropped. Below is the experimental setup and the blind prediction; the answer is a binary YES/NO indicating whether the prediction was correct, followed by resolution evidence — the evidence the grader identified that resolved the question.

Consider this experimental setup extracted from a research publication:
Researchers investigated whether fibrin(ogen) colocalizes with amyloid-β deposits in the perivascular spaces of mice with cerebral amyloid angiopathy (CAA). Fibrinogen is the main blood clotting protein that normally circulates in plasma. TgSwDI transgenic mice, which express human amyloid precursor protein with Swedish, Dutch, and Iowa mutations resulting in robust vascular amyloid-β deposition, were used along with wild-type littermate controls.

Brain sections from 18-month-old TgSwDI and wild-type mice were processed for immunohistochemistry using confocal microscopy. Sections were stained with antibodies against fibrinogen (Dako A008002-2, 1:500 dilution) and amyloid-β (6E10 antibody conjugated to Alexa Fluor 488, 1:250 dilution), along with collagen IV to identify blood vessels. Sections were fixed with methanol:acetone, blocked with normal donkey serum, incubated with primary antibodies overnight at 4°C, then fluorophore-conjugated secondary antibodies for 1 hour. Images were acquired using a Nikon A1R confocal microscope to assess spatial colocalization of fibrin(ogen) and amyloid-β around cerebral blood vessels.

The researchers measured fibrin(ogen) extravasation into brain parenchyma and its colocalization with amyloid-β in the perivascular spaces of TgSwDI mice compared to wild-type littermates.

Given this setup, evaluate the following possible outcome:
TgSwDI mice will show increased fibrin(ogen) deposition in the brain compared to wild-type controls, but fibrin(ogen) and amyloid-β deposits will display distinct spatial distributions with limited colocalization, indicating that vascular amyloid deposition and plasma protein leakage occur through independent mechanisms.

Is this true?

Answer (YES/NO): NO